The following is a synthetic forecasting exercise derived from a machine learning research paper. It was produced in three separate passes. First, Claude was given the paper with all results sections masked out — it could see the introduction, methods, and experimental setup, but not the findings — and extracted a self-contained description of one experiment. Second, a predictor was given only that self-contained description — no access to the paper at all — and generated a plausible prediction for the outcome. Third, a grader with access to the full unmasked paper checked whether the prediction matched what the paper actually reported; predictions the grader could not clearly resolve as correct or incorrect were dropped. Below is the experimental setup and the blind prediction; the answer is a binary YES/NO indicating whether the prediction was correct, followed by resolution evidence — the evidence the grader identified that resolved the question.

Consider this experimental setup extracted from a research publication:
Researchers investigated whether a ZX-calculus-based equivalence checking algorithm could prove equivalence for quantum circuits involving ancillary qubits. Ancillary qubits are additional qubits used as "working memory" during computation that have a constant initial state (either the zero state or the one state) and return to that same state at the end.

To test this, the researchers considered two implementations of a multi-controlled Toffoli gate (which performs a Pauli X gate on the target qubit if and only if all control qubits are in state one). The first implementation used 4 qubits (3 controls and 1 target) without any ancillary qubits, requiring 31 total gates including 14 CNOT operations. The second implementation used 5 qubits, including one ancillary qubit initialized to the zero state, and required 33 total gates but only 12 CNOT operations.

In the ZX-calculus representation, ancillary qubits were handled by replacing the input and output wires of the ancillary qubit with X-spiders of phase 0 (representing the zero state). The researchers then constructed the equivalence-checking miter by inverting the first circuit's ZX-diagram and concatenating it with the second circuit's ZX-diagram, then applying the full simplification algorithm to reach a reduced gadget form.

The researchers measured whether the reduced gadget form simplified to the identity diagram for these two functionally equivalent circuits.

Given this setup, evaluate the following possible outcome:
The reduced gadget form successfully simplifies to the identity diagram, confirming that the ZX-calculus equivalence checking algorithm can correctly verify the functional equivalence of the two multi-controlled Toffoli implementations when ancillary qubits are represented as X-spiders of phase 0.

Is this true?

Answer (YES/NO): NO